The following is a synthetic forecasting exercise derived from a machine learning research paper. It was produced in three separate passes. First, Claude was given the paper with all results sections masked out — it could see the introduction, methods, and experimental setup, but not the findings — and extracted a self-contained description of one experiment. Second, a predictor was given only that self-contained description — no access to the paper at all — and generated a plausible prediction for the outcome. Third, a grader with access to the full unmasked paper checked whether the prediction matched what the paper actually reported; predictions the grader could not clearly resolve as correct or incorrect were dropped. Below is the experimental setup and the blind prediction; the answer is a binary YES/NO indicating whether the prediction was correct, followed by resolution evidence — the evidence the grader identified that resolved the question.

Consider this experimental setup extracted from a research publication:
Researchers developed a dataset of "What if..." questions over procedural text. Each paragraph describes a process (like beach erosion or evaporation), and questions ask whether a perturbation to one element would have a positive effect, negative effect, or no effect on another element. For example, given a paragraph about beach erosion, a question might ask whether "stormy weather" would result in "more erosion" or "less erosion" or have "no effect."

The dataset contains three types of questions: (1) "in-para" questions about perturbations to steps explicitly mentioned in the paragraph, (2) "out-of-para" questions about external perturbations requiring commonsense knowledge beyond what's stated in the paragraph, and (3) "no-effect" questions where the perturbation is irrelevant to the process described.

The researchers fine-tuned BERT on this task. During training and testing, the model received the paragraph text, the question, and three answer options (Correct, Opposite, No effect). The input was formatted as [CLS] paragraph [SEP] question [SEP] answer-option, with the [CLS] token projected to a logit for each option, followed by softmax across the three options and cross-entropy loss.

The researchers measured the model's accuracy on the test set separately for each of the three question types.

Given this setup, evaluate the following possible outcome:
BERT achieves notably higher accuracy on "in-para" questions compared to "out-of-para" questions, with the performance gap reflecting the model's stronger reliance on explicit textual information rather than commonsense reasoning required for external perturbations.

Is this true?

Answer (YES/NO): YES